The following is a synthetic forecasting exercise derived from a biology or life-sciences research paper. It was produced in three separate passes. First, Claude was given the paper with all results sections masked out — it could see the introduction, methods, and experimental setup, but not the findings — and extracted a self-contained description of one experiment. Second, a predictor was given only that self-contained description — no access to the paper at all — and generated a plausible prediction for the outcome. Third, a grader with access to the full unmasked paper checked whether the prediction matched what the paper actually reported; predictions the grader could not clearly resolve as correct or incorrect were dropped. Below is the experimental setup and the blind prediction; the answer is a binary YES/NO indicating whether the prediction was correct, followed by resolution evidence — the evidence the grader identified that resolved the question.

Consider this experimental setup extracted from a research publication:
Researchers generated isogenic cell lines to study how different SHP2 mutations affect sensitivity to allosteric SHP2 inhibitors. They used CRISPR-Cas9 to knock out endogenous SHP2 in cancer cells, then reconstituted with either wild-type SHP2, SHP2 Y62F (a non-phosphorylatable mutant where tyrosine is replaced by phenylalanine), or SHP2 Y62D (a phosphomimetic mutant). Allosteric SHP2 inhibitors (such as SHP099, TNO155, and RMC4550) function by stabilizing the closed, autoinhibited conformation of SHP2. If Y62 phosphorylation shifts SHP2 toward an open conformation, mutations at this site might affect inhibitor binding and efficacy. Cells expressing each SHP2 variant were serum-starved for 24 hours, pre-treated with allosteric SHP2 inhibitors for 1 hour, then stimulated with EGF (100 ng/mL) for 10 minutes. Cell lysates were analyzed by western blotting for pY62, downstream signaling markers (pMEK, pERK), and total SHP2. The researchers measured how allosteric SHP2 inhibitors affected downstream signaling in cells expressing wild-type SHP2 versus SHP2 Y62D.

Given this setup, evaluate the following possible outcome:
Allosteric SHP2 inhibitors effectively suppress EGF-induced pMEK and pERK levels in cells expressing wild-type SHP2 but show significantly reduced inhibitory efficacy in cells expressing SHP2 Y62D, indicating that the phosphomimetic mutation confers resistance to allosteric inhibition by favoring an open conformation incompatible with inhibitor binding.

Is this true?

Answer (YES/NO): YES